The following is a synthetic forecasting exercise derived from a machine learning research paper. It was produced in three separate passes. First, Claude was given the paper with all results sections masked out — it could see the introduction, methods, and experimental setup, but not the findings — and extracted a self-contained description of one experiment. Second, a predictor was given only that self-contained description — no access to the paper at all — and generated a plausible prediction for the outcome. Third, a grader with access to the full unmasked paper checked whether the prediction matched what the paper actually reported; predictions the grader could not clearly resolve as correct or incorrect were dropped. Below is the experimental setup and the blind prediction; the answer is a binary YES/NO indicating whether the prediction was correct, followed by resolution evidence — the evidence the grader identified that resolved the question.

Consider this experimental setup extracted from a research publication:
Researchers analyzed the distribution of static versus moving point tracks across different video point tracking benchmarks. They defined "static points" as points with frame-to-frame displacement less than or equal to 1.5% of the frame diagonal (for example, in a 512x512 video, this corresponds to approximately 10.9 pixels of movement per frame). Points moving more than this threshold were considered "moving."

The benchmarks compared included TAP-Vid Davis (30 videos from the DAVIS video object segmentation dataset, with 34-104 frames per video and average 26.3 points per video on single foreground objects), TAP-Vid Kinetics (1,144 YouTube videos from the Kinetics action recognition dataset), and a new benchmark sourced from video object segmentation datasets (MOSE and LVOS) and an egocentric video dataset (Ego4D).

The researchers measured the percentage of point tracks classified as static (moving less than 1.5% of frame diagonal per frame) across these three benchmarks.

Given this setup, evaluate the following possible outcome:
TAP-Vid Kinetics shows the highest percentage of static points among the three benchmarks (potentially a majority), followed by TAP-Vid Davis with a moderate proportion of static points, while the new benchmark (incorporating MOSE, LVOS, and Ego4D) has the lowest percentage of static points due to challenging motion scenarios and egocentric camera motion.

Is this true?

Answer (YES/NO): NO